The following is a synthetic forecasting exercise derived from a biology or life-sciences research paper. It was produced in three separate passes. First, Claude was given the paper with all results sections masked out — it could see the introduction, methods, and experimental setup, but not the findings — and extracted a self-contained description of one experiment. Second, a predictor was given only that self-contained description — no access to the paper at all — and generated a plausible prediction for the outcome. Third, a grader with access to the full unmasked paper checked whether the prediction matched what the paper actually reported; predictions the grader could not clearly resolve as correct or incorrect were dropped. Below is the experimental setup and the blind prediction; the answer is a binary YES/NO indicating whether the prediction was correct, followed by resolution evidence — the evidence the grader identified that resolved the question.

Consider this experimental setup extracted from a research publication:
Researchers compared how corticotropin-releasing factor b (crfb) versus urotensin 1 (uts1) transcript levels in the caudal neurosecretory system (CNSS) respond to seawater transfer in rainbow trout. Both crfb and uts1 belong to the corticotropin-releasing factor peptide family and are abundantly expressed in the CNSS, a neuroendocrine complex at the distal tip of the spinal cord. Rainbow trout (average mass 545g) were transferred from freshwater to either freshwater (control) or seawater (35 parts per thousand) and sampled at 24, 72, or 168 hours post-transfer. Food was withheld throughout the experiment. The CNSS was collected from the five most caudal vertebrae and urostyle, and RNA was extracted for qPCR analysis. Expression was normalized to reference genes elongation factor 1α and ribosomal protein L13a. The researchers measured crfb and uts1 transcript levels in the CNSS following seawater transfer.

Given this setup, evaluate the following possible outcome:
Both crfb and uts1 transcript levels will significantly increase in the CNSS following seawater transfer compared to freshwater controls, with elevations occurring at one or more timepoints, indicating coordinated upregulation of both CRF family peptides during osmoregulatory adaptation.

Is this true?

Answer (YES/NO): YES